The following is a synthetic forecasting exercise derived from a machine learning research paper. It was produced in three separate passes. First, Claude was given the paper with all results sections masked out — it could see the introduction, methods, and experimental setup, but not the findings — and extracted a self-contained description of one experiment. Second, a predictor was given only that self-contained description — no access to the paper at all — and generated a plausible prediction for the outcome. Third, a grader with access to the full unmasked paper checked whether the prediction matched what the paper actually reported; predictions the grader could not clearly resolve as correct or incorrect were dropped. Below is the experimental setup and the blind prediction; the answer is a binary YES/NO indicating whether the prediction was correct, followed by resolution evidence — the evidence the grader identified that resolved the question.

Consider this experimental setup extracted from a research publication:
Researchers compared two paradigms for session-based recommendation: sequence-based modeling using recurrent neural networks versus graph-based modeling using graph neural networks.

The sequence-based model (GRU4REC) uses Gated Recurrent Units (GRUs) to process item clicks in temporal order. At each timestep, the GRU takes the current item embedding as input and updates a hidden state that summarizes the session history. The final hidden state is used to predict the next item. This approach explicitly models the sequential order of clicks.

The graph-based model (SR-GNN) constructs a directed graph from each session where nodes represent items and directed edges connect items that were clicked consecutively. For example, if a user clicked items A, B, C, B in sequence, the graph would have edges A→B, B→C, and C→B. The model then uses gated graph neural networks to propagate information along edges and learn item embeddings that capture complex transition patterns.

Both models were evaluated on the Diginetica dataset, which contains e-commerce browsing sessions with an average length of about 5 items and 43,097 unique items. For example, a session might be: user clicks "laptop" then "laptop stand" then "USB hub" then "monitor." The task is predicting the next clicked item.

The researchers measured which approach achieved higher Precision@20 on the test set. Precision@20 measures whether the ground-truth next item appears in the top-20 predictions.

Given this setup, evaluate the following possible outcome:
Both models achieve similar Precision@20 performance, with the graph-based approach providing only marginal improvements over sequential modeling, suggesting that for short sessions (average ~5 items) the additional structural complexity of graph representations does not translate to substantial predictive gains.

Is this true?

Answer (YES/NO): NO